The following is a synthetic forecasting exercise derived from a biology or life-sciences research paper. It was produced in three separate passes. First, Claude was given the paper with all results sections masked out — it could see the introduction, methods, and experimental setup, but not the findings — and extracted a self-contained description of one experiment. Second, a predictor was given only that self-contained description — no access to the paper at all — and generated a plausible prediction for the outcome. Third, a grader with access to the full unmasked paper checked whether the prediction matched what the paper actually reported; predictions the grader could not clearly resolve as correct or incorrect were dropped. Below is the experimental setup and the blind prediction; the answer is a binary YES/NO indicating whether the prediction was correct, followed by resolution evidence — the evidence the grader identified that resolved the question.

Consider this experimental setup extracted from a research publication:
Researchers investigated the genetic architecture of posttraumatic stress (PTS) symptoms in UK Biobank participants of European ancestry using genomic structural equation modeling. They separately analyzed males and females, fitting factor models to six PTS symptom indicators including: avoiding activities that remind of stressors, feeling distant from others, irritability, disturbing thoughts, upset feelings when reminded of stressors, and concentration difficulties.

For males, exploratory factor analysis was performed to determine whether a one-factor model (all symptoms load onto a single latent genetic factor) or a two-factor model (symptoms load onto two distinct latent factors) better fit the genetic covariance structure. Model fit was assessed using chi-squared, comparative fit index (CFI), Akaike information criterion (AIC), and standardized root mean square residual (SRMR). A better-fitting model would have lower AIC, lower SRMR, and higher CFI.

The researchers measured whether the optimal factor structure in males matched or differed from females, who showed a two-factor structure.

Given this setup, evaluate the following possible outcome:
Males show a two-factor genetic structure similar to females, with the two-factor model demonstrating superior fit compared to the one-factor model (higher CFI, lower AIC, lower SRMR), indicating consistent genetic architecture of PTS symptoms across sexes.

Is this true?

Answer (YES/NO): NO